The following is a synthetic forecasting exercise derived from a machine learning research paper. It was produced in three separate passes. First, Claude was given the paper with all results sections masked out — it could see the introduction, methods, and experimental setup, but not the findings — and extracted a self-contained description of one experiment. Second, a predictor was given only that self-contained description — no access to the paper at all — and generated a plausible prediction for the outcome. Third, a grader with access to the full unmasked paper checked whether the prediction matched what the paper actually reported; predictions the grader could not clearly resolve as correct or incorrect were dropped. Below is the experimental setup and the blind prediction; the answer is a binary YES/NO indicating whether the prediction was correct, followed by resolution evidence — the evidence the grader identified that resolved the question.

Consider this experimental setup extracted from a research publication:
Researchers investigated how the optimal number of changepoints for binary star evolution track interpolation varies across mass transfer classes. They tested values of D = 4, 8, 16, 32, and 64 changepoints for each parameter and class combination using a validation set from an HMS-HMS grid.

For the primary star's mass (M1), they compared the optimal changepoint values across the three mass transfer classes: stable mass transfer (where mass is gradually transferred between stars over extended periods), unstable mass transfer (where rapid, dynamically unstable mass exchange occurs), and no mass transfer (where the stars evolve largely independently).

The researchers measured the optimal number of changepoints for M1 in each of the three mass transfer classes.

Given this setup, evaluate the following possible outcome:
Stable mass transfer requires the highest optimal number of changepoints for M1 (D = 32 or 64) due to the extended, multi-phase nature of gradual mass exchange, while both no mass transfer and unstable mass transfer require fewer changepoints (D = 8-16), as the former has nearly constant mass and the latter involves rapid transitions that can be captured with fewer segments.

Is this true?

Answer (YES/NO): NO